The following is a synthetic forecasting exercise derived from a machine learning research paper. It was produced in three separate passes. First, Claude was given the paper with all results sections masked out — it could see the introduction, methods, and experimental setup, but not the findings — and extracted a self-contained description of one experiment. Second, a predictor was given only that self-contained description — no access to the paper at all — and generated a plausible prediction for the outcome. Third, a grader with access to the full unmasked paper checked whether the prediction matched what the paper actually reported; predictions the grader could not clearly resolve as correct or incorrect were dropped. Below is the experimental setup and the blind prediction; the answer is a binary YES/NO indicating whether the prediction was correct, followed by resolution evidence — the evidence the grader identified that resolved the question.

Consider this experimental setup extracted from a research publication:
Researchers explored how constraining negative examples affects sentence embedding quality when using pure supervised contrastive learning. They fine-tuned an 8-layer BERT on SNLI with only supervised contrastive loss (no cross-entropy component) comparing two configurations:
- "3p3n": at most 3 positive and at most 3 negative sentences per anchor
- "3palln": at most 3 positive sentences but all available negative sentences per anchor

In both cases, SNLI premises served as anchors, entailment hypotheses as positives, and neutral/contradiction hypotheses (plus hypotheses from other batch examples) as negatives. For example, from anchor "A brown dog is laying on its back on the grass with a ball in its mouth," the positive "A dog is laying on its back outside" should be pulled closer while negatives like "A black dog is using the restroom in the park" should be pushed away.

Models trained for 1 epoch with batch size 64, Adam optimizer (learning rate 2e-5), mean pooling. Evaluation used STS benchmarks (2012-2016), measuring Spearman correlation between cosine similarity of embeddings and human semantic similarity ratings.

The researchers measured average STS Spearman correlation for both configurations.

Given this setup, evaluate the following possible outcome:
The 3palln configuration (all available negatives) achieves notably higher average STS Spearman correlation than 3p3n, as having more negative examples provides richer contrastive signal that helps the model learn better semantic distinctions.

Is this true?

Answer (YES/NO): YES